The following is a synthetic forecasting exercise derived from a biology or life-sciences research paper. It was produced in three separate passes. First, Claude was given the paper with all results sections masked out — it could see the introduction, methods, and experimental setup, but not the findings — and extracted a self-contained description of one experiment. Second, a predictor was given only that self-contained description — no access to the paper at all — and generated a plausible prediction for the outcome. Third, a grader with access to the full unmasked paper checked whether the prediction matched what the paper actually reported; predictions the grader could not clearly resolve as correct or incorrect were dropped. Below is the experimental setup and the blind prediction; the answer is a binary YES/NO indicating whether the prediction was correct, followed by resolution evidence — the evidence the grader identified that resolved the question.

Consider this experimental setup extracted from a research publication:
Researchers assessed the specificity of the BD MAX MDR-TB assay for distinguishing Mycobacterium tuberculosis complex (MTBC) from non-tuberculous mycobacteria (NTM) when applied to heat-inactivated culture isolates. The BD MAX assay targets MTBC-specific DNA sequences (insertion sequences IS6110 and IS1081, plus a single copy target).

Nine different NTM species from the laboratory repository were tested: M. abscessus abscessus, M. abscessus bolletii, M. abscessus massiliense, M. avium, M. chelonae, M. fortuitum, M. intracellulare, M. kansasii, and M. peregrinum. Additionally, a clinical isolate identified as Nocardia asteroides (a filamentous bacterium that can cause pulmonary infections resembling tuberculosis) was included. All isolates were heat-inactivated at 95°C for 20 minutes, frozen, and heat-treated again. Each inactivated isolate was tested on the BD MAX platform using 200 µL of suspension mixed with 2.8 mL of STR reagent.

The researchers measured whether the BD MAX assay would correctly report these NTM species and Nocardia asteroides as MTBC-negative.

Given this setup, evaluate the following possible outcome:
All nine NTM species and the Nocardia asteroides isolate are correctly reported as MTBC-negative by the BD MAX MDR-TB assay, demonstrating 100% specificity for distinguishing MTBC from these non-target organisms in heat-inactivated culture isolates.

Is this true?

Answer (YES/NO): YES